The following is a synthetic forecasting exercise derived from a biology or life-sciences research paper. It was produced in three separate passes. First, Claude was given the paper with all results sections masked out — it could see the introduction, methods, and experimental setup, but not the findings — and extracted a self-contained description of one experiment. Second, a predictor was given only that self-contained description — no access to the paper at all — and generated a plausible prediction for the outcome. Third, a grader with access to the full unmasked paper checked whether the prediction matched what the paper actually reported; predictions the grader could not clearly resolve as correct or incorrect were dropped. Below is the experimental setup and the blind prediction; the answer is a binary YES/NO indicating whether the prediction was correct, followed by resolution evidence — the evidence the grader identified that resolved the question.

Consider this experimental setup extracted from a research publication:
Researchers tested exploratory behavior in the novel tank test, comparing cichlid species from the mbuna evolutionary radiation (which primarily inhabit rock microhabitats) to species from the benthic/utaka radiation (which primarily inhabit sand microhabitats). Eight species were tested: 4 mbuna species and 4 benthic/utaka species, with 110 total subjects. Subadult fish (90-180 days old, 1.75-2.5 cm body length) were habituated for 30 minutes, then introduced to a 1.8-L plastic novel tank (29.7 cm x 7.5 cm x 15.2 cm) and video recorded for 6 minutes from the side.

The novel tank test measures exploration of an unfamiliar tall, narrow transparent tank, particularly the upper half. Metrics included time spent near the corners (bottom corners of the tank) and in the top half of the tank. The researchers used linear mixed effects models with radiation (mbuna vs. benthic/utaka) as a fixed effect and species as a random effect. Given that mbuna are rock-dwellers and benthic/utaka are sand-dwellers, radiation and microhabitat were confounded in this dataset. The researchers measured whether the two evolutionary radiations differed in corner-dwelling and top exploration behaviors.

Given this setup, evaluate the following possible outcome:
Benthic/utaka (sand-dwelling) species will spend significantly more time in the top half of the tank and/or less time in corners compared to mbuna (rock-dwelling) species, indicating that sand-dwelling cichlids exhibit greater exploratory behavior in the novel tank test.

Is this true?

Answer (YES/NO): YES